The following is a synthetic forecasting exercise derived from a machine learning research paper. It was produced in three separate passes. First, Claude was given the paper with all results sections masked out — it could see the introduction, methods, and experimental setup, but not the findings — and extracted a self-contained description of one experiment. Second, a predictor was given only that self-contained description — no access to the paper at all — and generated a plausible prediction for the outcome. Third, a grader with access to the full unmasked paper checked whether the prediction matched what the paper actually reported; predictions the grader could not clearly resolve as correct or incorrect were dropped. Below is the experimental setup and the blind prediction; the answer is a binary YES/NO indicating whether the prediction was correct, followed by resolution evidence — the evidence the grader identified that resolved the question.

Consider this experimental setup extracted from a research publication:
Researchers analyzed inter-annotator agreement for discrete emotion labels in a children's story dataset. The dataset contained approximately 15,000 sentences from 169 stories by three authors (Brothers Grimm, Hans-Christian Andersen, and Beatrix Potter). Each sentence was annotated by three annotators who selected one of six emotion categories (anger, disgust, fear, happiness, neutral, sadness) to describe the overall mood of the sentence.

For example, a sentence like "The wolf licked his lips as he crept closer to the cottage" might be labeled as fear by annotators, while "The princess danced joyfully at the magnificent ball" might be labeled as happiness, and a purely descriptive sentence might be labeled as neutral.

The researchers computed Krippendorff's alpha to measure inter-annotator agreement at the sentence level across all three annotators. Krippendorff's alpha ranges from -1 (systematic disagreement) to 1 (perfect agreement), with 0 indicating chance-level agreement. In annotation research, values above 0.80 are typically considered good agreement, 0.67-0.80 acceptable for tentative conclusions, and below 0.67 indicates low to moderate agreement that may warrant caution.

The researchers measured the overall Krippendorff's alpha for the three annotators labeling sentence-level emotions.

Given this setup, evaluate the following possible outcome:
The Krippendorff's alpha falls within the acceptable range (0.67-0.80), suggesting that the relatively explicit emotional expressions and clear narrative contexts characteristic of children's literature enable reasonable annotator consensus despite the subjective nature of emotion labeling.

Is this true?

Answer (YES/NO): NO